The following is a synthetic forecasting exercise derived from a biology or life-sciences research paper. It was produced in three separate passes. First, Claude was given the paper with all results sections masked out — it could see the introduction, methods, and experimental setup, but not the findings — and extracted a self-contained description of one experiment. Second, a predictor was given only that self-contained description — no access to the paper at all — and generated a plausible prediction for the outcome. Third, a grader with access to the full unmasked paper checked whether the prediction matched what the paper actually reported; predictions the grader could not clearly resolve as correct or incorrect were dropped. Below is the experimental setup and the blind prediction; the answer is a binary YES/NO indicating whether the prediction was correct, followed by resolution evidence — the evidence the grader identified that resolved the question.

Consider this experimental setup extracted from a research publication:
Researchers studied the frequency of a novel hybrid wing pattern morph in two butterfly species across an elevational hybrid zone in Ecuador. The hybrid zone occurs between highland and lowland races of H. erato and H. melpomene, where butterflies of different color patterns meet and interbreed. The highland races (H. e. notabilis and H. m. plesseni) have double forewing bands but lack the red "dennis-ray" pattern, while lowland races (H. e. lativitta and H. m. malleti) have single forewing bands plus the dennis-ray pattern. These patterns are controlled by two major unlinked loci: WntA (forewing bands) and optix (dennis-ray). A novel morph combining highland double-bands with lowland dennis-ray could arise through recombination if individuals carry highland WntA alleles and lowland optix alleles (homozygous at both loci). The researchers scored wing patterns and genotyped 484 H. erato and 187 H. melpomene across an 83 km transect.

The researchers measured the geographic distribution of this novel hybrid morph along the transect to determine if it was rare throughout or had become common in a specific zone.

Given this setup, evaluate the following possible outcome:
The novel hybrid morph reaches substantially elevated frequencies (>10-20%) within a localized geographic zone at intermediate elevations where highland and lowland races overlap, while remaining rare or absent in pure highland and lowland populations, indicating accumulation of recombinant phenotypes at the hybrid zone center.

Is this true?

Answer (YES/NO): YES